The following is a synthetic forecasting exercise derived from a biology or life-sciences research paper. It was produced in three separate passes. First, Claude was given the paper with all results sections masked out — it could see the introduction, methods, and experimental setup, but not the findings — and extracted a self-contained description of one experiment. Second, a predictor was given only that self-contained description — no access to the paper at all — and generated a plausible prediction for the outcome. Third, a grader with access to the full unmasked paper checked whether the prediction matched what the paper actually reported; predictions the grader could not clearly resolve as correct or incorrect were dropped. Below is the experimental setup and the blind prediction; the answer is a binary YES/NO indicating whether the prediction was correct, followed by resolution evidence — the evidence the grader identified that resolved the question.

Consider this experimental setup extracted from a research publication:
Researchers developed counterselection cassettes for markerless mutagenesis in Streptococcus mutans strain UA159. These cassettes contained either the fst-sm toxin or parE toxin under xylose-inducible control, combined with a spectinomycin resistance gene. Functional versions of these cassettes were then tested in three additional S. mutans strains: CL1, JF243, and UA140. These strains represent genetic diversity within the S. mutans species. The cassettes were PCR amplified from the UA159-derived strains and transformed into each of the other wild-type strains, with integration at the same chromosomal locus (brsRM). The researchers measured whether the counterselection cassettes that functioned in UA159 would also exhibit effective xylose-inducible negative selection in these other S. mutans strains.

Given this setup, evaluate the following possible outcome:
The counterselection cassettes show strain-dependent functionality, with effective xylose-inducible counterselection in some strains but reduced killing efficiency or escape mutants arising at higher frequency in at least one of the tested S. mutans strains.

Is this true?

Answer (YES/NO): YES